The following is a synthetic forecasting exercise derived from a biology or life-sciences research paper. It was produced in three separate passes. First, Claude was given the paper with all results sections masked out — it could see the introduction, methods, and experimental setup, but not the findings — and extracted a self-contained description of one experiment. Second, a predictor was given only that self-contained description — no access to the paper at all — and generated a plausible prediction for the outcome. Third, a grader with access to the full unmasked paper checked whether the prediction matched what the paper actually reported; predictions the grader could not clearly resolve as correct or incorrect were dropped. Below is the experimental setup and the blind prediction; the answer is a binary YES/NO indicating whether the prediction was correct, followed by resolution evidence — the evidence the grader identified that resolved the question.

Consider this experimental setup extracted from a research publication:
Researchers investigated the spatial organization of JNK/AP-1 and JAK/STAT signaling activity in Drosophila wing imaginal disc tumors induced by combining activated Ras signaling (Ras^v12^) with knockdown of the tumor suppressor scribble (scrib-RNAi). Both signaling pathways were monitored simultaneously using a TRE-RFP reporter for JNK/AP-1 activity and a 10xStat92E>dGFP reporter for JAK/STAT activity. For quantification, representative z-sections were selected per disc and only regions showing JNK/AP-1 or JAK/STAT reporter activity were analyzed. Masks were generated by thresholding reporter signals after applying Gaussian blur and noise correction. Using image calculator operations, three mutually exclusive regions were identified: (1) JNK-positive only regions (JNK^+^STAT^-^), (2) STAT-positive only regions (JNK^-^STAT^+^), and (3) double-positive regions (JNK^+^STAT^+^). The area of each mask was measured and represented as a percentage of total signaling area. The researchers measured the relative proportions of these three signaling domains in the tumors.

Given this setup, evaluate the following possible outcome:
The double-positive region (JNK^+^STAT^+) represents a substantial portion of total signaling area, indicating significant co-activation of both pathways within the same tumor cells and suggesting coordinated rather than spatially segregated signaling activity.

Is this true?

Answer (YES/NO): NO